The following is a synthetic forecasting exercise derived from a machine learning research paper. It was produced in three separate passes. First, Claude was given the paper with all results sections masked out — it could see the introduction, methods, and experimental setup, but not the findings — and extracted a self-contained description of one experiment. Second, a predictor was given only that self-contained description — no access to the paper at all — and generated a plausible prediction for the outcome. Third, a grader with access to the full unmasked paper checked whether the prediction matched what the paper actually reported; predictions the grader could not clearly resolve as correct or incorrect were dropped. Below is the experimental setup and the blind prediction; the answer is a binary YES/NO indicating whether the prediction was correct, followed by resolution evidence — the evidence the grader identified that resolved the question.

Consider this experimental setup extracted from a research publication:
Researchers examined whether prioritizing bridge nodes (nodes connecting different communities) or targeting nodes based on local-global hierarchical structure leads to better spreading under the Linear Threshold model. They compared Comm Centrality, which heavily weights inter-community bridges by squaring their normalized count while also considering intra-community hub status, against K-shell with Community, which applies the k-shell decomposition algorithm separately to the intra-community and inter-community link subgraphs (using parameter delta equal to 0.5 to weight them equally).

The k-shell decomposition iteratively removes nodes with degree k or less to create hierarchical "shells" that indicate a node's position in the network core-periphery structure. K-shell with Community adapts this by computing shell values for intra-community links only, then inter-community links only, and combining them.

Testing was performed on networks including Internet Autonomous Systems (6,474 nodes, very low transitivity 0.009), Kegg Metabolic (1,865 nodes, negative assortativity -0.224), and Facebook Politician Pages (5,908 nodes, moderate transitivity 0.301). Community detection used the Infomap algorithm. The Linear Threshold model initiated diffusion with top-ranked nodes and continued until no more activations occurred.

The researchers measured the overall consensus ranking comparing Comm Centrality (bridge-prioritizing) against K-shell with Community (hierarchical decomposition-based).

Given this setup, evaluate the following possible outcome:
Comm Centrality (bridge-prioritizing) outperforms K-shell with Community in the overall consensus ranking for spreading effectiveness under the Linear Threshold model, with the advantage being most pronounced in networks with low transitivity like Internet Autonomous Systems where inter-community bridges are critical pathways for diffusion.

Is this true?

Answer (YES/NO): YES